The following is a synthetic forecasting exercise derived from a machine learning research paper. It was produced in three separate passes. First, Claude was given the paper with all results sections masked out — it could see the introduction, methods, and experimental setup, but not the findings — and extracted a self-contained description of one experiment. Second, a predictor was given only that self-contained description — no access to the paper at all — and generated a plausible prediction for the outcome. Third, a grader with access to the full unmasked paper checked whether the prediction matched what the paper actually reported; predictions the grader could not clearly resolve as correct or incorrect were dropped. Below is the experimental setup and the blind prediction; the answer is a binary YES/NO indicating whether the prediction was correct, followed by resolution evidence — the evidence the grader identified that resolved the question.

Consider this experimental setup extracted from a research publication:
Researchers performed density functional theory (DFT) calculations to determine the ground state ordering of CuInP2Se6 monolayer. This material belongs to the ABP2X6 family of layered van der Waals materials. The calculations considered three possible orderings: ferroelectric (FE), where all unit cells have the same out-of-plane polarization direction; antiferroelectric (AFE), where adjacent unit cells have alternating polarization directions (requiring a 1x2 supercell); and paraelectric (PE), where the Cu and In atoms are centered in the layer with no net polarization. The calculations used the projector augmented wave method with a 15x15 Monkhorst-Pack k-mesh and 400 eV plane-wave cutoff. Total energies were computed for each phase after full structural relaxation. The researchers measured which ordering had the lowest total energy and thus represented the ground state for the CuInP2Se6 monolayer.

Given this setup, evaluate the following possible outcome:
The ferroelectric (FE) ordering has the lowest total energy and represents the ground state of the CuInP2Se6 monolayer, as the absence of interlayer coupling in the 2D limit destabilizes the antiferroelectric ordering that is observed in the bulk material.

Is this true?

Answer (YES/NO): NO